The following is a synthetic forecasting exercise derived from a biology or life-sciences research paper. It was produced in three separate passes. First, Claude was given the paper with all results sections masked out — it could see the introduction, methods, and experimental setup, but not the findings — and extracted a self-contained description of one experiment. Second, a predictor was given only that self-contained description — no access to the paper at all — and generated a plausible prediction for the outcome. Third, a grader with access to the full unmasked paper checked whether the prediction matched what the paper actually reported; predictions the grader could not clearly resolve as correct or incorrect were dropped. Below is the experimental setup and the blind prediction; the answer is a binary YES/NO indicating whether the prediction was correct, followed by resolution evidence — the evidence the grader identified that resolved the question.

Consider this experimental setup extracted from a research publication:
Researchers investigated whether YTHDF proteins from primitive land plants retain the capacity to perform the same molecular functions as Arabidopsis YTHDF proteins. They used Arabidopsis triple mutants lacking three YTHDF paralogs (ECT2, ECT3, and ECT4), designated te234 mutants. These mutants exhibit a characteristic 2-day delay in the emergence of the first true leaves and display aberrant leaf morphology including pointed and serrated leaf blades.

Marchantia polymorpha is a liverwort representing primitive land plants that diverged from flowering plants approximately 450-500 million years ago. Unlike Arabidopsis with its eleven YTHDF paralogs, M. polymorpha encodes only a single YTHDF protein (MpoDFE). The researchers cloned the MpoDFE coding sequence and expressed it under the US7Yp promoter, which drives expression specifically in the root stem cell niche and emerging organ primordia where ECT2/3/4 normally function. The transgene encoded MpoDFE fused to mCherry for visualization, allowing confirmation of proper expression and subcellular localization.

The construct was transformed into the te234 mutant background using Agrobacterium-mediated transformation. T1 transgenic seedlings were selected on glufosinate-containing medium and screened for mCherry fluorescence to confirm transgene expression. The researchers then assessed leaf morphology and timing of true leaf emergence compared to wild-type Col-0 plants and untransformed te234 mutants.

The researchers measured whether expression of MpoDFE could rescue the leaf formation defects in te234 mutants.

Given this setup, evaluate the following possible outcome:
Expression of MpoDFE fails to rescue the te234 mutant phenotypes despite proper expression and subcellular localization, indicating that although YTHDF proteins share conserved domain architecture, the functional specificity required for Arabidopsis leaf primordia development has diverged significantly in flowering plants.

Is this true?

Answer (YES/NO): NO